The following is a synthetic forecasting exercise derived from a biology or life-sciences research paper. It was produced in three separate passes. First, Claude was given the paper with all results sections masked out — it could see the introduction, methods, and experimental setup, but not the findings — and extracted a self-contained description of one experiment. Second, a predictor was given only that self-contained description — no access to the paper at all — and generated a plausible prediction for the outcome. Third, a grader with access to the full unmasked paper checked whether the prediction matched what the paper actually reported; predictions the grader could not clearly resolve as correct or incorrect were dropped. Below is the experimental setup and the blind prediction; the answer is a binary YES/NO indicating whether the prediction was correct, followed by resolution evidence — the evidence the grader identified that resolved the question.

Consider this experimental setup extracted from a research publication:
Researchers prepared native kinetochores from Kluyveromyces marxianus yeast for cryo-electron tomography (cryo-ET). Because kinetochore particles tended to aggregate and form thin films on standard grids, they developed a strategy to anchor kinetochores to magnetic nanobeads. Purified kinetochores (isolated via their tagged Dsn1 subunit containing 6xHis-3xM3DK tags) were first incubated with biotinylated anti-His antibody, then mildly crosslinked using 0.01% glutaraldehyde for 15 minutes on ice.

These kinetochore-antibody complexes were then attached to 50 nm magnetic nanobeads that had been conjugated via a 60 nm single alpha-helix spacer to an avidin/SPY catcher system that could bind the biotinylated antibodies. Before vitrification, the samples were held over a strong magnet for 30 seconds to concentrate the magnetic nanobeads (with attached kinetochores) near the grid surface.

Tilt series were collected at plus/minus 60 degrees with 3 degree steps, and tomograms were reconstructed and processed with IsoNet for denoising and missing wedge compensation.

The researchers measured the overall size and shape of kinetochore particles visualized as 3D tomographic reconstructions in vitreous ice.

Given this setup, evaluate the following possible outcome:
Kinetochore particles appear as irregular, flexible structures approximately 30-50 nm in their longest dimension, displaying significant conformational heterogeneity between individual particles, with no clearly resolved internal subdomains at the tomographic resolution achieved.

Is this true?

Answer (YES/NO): NO